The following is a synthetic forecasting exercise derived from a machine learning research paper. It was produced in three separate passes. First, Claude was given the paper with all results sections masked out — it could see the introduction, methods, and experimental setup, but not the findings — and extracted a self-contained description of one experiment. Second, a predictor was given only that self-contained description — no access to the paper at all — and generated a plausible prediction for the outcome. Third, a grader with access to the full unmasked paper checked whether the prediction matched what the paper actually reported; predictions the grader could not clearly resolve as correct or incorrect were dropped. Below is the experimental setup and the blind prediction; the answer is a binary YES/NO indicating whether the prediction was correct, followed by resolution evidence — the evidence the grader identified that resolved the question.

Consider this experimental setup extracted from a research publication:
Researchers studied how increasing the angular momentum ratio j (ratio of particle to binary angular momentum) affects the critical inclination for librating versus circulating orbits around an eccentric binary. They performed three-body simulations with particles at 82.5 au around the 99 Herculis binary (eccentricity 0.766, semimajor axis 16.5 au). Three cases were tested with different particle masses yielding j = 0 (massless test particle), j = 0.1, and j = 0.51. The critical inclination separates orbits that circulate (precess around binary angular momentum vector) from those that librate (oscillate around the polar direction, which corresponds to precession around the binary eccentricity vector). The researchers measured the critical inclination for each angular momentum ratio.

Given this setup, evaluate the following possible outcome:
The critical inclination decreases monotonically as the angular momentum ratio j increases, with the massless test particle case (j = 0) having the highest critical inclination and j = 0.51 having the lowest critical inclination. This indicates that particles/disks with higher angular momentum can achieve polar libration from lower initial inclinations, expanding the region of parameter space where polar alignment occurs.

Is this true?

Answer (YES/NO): NO